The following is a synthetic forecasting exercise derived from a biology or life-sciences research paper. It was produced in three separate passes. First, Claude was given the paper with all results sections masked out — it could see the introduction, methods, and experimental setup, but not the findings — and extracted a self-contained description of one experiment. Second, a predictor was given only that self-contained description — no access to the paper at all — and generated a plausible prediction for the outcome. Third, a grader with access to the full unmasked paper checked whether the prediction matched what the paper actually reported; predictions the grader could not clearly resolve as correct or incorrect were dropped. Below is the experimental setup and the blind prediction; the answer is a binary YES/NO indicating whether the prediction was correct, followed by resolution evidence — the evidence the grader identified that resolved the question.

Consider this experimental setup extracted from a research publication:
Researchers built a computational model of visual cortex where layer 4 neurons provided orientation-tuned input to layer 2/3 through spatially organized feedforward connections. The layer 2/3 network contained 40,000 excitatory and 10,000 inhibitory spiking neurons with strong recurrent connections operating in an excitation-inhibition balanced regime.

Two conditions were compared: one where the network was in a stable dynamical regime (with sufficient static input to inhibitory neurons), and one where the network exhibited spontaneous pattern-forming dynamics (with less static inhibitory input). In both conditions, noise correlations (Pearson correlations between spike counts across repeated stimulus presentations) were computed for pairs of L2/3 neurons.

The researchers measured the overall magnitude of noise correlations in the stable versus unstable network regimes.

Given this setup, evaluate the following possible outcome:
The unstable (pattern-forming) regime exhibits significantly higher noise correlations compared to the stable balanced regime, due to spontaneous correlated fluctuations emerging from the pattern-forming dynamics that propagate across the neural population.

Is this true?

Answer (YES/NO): YES